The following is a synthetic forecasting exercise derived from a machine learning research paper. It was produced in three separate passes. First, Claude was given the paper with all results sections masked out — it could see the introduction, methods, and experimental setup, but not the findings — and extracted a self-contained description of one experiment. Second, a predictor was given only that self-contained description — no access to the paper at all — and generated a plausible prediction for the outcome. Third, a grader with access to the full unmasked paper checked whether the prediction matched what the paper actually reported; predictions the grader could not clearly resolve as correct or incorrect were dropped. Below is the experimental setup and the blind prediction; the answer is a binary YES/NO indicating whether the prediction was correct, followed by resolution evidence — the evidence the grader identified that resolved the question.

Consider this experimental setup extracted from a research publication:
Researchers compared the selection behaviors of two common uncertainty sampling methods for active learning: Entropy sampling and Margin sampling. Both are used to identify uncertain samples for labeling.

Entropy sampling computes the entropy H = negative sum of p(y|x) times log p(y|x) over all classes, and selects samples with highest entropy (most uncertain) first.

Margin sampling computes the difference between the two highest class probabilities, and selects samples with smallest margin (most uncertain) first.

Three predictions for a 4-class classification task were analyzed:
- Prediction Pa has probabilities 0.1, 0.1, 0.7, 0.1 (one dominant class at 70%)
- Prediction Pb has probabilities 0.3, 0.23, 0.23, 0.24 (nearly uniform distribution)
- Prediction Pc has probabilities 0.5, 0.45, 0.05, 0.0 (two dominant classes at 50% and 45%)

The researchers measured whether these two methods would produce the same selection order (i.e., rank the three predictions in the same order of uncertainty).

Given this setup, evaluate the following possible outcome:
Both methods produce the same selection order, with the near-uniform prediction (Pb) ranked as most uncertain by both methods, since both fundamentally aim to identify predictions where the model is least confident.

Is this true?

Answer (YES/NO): NO